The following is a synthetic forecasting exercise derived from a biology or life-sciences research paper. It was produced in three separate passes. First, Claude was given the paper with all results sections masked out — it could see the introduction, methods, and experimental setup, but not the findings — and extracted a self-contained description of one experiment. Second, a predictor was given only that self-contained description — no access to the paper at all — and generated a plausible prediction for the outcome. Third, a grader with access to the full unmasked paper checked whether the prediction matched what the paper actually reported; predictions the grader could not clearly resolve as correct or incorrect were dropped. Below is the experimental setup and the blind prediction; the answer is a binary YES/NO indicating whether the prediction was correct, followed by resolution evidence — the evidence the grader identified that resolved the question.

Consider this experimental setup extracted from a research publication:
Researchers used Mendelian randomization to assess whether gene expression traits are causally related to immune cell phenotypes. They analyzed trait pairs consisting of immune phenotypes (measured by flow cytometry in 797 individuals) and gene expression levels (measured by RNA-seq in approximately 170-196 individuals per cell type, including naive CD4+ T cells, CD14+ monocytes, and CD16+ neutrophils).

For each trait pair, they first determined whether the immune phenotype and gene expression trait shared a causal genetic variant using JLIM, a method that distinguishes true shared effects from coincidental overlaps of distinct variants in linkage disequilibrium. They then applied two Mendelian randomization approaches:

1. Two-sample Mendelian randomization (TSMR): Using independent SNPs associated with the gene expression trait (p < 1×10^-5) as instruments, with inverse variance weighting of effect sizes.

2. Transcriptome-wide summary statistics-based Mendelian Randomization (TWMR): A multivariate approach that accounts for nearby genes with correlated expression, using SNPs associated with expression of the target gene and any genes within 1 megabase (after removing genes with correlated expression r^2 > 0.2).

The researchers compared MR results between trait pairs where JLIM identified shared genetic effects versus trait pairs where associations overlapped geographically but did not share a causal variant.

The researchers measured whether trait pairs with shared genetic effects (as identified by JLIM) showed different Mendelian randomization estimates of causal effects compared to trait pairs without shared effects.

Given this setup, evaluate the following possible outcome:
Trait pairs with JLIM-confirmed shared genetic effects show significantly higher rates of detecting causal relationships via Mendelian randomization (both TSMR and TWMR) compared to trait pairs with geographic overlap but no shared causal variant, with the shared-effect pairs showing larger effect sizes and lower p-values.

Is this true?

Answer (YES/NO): NO